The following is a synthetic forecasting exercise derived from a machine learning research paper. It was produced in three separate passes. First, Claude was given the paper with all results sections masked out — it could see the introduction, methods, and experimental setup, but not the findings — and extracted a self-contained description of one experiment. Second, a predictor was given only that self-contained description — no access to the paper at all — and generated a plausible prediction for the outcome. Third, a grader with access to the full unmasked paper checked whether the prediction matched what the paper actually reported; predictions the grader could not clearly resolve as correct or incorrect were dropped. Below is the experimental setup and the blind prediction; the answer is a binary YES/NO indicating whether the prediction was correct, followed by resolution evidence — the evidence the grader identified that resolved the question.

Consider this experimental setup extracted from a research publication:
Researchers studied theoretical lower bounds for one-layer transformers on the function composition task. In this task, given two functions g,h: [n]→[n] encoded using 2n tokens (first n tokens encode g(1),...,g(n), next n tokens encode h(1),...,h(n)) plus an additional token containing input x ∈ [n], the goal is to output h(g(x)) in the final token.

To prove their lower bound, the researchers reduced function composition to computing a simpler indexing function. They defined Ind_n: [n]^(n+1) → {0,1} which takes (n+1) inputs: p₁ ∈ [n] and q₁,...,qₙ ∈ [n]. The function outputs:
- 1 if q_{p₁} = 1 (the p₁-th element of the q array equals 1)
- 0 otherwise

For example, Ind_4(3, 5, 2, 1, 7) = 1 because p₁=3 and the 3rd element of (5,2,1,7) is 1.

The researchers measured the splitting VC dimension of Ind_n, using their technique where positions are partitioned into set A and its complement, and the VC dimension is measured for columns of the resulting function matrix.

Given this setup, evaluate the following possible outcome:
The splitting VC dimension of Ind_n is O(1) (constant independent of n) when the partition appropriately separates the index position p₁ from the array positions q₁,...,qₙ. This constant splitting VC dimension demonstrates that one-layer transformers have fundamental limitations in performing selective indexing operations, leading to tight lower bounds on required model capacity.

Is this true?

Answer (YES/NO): NO